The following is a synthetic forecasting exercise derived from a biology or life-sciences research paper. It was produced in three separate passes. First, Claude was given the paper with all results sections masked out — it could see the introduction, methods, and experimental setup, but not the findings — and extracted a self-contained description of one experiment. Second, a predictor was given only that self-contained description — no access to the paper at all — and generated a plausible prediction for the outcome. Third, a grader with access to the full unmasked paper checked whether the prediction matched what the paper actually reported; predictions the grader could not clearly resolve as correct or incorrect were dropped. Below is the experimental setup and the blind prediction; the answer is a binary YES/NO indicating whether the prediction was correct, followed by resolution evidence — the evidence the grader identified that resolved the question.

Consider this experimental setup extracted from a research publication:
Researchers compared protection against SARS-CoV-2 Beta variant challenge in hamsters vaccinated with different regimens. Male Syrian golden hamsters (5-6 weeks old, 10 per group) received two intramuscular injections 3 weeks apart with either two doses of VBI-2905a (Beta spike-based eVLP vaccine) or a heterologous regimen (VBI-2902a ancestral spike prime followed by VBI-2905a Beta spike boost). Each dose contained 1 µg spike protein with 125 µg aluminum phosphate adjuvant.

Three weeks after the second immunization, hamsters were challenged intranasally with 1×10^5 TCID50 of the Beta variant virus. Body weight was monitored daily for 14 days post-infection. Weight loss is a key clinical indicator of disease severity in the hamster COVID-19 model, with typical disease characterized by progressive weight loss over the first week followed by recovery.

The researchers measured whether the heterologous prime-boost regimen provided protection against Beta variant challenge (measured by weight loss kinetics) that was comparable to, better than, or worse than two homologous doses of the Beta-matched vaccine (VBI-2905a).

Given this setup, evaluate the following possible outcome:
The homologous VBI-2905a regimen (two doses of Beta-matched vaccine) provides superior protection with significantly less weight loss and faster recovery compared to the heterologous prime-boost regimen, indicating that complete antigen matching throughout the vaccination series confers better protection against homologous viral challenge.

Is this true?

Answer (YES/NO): NO